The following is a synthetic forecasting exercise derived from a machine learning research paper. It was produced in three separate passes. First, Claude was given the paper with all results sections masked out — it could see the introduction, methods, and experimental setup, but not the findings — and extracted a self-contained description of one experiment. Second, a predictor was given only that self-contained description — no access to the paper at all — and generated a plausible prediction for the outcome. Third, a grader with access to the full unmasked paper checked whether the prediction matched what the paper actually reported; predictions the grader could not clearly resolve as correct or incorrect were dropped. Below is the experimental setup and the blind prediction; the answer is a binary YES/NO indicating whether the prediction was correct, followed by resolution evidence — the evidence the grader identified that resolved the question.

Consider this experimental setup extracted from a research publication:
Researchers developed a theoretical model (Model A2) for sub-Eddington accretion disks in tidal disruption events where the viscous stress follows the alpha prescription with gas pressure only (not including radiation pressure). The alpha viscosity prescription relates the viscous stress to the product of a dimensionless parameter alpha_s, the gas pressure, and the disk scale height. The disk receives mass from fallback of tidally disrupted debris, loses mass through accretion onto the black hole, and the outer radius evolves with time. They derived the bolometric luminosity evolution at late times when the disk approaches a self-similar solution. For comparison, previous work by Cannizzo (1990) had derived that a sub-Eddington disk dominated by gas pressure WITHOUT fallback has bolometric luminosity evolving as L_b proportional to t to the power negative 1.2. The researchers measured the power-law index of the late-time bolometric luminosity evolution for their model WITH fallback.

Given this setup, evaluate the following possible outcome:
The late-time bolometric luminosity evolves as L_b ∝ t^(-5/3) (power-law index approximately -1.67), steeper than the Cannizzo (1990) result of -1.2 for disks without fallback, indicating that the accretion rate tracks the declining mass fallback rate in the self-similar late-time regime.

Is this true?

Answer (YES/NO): NO